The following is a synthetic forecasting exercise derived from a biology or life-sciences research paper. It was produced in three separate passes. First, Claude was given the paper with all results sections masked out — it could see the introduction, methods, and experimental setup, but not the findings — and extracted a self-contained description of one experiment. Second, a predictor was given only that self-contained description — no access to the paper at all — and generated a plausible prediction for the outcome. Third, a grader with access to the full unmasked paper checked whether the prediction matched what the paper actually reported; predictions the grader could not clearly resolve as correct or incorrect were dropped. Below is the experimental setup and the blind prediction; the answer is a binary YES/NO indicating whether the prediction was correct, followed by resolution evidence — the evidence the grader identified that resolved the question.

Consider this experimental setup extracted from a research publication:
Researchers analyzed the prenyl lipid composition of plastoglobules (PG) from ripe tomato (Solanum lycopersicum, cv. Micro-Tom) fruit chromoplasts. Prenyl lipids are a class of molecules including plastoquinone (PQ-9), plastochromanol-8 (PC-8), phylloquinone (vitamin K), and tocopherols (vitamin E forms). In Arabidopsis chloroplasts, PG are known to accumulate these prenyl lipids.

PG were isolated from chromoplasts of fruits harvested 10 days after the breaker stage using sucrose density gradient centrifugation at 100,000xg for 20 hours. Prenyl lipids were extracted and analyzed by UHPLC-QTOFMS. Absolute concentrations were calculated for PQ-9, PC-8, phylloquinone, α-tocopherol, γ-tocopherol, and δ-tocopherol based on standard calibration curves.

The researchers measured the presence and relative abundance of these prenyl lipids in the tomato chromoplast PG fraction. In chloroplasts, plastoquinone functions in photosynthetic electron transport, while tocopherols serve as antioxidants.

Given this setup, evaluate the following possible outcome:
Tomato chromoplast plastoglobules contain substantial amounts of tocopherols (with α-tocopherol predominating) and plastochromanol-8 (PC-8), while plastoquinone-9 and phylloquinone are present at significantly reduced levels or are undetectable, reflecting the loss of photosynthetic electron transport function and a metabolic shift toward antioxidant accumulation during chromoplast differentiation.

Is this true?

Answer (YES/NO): NO